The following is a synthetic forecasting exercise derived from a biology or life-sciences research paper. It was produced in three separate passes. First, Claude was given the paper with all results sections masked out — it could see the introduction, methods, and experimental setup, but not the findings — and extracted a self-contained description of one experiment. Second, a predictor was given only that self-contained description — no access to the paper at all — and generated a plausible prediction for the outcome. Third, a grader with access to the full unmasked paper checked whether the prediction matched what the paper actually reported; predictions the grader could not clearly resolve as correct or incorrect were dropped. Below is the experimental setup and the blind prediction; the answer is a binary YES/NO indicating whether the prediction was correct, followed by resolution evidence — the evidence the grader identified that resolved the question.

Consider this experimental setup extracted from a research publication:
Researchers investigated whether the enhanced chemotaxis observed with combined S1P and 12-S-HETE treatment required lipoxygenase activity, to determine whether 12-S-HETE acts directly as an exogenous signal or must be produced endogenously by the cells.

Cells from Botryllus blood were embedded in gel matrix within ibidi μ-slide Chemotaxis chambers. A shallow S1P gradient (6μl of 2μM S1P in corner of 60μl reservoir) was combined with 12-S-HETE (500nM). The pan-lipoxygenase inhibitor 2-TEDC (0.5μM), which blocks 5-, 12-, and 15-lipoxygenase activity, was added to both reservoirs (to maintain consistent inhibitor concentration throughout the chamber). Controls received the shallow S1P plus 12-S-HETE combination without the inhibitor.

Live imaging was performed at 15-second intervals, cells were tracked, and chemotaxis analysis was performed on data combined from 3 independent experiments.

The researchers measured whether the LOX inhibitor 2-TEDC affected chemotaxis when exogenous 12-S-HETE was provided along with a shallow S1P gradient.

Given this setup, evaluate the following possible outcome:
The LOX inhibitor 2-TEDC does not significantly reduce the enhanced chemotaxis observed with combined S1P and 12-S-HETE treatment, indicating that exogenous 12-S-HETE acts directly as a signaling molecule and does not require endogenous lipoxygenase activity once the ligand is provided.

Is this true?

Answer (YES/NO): NO